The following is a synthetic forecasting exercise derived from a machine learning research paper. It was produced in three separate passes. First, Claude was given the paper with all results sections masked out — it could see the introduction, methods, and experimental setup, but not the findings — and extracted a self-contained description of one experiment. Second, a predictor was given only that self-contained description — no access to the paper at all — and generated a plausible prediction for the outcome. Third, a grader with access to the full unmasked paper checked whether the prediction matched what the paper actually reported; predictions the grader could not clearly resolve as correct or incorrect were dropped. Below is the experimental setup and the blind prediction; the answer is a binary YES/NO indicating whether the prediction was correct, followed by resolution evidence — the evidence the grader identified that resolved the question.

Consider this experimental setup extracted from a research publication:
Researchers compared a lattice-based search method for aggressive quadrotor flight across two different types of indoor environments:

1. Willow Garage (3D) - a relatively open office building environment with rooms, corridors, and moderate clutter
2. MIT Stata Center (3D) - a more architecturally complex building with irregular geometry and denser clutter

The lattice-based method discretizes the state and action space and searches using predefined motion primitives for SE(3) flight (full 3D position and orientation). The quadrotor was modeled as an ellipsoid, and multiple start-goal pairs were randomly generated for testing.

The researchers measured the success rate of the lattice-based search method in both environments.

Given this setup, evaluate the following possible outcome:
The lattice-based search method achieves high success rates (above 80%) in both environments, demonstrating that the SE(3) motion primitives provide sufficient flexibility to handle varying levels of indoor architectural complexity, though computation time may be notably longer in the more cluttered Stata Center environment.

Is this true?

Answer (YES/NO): NO